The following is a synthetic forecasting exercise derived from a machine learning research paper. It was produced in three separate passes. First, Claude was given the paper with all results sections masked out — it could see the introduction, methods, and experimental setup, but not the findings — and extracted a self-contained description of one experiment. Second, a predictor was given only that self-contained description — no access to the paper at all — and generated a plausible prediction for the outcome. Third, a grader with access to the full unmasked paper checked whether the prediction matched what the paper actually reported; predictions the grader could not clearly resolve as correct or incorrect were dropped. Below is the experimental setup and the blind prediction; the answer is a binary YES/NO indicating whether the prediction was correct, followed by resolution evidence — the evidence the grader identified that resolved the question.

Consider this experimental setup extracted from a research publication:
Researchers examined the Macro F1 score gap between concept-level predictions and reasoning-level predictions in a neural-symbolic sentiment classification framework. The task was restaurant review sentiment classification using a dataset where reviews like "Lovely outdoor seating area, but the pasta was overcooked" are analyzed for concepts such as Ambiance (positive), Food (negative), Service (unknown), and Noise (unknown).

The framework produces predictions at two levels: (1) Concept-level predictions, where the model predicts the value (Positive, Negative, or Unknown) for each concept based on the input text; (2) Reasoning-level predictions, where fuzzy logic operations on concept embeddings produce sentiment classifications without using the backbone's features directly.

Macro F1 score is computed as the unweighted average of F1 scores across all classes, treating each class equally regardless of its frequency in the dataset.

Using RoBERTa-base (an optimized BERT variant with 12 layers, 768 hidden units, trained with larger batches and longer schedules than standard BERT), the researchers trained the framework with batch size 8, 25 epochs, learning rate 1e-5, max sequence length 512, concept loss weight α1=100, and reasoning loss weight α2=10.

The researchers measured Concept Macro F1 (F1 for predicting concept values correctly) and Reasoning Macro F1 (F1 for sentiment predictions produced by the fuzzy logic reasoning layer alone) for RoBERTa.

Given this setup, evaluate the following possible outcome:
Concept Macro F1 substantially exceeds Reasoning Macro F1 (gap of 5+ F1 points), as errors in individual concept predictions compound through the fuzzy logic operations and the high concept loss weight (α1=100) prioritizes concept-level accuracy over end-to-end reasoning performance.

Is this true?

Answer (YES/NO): YES